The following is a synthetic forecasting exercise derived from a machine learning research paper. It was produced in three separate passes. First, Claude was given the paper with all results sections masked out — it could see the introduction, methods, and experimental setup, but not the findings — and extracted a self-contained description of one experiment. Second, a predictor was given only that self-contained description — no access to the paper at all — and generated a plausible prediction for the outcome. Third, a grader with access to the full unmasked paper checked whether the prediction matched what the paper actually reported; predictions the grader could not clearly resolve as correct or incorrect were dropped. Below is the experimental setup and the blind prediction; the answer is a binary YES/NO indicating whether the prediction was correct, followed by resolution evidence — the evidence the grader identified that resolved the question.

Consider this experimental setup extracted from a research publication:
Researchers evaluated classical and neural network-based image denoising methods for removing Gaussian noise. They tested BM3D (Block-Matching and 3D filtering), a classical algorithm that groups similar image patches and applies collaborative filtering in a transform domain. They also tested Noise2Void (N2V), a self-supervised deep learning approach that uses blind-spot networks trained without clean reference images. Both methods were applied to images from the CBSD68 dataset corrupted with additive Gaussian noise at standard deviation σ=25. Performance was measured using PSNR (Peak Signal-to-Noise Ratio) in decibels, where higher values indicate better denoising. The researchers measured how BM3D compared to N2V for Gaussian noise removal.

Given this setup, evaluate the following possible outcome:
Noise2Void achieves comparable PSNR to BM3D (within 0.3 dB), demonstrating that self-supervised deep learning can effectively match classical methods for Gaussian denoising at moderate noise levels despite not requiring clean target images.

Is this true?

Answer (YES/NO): NO